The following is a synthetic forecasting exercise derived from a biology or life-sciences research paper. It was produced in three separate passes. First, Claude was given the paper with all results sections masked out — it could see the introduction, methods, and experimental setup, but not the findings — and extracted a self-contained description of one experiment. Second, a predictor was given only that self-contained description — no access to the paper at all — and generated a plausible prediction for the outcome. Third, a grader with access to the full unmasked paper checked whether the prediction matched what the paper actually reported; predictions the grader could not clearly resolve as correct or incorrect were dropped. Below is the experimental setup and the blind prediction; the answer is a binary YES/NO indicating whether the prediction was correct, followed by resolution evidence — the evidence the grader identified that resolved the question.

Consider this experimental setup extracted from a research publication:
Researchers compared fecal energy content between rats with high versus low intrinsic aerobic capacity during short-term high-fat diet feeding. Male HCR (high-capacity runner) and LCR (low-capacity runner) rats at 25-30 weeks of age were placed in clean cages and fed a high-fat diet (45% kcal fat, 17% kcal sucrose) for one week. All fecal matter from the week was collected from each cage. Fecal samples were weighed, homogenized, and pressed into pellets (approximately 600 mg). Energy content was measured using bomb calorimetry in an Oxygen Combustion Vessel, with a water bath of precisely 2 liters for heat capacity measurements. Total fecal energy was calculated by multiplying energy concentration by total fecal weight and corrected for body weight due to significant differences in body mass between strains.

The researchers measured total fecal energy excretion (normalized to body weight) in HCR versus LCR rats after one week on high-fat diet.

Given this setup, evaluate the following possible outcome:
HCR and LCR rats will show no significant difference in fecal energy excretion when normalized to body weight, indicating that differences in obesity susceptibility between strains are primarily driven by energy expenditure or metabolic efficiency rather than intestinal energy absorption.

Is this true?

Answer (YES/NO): NO